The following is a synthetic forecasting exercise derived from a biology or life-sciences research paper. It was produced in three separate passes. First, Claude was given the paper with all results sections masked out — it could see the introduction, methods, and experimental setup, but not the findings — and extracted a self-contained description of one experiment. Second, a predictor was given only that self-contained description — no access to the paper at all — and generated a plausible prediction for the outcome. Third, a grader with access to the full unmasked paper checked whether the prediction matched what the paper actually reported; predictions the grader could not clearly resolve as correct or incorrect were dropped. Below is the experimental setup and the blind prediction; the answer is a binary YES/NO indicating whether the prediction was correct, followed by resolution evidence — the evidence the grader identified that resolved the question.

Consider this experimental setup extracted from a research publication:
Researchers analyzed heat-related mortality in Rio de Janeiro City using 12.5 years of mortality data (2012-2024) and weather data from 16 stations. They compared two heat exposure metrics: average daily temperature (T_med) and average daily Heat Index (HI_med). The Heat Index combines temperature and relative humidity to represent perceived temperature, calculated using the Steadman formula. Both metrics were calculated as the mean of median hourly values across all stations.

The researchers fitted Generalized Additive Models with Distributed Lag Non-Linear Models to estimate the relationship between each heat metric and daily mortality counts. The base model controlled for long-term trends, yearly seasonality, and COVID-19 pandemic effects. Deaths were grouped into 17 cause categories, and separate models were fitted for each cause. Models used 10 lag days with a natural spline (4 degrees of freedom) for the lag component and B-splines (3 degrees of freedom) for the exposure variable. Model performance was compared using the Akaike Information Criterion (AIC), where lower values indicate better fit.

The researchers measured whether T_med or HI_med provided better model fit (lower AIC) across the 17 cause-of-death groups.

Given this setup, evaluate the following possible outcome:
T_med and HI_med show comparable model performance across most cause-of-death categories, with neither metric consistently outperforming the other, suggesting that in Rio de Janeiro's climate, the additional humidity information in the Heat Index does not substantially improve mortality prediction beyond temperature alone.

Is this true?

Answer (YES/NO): NO